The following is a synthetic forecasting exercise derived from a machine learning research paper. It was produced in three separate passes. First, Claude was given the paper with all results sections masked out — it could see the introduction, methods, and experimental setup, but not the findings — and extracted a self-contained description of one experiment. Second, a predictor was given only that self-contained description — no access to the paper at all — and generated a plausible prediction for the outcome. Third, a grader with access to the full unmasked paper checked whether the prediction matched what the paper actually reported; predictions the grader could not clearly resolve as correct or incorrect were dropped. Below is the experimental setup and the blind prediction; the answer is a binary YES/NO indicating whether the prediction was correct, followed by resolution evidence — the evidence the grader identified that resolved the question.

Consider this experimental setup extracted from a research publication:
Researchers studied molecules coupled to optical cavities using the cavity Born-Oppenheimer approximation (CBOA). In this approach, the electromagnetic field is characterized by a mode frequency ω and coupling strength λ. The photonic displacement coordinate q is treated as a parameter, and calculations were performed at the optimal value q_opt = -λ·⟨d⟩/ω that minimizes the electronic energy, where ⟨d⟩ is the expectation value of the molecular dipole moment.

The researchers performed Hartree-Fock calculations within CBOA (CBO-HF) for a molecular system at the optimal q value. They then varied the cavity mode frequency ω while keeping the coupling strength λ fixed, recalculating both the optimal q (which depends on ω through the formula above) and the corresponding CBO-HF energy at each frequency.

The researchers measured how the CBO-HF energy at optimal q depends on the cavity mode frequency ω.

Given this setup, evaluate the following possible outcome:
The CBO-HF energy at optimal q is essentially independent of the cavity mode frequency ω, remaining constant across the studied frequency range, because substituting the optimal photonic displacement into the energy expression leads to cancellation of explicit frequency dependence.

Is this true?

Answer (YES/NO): YES